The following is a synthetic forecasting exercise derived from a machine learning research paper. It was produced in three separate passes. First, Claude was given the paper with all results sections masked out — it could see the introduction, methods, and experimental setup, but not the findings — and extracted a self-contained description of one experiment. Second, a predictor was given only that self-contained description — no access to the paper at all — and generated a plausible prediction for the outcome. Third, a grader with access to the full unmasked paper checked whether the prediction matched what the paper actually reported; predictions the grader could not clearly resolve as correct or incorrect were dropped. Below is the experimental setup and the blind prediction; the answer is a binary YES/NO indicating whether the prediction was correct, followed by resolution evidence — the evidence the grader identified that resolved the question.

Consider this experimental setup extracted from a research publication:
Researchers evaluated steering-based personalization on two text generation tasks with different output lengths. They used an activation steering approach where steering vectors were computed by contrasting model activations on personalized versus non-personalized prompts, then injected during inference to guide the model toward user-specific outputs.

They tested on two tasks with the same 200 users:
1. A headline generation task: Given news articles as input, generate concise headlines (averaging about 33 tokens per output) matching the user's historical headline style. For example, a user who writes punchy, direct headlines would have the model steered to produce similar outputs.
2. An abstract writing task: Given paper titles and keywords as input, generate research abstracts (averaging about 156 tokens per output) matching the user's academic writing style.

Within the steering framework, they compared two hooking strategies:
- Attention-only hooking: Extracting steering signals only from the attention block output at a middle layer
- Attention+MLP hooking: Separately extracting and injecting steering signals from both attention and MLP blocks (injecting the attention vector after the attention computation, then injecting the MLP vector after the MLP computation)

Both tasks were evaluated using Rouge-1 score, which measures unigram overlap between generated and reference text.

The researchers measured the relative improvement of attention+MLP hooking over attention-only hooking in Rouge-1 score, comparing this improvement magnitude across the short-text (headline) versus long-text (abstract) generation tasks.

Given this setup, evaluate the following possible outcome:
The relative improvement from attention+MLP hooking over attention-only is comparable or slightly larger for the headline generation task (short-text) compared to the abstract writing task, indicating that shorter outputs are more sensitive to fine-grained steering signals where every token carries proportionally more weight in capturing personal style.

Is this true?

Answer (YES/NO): YES